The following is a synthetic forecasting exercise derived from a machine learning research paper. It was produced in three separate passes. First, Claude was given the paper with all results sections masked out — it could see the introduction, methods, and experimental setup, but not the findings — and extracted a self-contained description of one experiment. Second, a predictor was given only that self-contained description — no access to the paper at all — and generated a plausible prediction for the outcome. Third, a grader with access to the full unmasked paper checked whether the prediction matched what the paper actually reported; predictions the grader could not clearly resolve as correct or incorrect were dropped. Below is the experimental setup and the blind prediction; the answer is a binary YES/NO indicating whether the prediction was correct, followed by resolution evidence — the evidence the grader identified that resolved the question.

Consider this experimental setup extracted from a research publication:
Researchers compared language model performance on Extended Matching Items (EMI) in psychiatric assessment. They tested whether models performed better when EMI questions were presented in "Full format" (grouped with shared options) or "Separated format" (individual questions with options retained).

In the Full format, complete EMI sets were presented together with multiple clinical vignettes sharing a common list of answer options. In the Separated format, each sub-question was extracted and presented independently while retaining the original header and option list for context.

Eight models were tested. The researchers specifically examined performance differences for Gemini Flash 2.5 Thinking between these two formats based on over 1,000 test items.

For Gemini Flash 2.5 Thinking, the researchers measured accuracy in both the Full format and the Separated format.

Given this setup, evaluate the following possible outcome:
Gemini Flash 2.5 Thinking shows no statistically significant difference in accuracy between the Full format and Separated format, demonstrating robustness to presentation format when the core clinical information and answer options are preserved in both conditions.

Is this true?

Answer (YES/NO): NO